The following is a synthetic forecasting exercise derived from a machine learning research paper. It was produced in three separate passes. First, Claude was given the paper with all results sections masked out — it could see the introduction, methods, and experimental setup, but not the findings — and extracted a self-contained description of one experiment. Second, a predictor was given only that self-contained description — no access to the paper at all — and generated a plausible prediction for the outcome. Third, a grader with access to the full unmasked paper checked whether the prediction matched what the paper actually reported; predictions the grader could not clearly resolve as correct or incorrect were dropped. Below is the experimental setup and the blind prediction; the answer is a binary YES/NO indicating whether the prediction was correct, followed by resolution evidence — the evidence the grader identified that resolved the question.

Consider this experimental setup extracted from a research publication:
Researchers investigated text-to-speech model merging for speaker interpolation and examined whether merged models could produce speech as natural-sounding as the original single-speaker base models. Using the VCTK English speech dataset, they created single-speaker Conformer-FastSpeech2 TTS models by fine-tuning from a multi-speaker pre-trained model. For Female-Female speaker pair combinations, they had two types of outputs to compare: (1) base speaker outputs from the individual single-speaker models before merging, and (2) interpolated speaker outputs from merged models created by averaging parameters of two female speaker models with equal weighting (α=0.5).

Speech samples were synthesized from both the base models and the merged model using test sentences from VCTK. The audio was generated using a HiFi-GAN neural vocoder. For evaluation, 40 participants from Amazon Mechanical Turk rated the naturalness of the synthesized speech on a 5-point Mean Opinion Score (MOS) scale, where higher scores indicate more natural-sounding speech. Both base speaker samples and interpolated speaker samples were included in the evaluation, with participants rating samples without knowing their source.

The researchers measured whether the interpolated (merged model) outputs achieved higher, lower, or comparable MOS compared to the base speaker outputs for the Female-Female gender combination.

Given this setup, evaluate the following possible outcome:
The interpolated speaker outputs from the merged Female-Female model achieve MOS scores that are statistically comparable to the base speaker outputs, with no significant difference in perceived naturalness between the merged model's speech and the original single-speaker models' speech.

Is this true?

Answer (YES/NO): YES